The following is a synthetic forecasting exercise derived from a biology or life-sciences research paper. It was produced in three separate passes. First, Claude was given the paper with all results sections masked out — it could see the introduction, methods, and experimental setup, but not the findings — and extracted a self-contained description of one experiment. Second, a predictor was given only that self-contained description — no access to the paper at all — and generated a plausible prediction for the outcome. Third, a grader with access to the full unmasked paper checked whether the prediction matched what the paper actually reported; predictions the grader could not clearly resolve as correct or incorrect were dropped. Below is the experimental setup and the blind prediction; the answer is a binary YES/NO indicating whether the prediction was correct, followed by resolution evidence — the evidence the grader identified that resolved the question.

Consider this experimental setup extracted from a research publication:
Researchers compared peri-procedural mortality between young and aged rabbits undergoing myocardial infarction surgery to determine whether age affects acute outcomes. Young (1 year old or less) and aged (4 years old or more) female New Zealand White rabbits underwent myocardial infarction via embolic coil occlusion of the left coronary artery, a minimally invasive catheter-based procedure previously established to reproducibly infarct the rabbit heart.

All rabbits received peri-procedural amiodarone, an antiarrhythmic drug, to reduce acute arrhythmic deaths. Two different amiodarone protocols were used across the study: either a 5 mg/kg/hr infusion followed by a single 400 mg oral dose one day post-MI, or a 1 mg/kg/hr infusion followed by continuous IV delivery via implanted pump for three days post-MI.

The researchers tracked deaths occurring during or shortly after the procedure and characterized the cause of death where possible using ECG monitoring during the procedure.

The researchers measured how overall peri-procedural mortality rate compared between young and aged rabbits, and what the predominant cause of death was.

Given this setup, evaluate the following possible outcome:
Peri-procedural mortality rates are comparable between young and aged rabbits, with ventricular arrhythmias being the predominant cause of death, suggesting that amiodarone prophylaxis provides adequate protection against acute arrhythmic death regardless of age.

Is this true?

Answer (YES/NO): NO